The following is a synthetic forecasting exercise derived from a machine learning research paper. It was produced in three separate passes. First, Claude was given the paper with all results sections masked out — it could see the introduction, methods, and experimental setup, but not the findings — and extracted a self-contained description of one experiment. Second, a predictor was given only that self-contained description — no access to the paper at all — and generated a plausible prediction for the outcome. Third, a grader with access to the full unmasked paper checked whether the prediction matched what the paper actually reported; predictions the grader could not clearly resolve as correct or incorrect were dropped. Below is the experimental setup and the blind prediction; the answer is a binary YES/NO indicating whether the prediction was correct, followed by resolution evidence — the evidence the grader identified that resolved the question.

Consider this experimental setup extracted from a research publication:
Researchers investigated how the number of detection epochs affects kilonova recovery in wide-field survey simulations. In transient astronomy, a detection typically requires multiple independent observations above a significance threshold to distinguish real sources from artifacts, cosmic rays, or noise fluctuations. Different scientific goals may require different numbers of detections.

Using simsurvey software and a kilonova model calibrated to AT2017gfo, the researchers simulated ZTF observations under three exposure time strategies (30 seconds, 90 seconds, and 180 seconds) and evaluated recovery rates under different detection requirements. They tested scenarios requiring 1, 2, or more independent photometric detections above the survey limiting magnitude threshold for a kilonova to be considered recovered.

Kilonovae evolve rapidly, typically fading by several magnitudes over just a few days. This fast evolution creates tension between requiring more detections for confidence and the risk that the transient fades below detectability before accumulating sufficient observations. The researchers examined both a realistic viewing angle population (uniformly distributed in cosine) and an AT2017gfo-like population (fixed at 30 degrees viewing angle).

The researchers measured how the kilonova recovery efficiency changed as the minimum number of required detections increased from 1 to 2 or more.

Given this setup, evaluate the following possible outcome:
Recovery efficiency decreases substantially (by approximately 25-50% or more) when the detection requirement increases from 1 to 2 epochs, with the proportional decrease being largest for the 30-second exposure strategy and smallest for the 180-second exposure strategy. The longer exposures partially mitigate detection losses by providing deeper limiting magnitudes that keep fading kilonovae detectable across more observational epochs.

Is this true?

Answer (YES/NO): NO